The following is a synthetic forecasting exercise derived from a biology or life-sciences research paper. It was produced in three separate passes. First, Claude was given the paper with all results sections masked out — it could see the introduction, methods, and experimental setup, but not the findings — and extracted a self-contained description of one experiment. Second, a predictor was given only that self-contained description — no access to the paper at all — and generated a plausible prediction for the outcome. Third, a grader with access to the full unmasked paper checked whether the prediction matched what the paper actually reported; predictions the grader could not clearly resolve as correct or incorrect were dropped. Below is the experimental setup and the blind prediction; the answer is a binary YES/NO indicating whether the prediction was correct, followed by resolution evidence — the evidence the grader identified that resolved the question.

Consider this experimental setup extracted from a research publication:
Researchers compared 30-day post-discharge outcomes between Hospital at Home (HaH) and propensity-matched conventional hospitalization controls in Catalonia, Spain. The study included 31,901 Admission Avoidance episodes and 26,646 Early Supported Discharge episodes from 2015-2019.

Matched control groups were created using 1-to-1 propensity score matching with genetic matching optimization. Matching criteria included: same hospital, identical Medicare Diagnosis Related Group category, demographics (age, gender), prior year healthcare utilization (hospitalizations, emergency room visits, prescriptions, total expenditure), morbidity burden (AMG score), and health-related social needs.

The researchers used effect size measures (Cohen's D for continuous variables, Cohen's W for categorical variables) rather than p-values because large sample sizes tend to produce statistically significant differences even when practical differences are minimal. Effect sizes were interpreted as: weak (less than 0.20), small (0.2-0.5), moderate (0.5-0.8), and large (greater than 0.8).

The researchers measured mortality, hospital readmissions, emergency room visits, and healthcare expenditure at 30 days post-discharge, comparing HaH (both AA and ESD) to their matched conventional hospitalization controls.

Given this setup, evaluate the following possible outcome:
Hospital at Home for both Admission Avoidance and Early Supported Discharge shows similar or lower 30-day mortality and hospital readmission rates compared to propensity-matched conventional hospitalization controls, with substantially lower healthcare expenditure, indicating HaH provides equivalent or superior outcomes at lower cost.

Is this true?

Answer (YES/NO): NO